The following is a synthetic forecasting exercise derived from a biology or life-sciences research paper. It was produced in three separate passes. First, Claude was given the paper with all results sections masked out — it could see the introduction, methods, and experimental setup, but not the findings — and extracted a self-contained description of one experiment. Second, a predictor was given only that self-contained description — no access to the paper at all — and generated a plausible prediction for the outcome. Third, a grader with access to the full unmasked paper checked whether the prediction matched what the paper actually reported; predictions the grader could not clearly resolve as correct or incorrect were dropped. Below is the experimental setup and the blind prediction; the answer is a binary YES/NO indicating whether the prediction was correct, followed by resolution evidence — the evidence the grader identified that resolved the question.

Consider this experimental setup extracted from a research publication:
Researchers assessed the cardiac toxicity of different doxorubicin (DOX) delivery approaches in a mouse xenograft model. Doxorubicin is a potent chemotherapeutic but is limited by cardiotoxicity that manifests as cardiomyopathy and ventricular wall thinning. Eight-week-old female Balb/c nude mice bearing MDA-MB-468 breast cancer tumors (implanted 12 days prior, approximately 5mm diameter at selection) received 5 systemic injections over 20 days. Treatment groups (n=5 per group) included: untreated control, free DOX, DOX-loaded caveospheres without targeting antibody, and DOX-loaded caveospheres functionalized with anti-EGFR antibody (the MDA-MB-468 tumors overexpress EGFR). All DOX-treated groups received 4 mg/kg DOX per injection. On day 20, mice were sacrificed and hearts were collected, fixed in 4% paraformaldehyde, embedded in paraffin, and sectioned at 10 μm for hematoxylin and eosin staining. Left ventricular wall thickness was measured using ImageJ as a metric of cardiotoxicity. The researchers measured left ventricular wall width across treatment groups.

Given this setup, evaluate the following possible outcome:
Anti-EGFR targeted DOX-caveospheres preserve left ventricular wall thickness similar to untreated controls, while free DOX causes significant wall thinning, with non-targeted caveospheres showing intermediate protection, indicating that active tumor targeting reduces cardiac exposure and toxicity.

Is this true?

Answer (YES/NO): NO